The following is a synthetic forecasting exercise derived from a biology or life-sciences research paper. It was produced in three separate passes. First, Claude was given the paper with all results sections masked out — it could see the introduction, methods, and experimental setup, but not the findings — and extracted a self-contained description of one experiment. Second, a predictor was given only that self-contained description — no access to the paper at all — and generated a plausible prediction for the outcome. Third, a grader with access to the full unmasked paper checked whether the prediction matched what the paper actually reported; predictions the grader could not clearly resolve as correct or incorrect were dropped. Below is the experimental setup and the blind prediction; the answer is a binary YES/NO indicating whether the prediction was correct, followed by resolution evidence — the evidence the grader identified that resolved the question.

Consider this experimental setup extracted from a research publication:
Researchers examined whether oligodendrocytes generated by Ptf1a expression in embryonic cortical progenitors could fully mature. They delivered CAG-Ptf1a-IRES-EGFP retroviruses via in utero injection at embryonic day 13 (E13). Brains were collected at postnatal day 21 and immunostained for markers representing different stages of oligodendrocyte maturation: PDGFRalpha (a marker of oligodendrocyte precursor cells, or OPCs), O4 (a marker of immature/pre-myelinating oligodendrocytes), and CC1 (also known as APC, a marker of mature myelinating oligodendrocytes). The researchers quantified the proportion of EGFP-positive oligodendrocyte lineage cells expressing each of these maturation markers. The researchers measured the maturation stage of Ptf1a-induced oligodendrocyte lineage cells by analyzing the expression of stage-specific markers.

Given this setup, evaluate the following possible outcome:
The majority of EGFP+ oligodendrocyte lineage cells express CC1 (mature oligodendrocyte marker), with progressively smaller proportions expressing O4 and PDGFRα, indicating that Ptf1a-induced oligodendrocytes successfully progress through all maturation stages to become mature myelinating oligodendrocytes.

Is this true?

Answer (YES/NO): NO